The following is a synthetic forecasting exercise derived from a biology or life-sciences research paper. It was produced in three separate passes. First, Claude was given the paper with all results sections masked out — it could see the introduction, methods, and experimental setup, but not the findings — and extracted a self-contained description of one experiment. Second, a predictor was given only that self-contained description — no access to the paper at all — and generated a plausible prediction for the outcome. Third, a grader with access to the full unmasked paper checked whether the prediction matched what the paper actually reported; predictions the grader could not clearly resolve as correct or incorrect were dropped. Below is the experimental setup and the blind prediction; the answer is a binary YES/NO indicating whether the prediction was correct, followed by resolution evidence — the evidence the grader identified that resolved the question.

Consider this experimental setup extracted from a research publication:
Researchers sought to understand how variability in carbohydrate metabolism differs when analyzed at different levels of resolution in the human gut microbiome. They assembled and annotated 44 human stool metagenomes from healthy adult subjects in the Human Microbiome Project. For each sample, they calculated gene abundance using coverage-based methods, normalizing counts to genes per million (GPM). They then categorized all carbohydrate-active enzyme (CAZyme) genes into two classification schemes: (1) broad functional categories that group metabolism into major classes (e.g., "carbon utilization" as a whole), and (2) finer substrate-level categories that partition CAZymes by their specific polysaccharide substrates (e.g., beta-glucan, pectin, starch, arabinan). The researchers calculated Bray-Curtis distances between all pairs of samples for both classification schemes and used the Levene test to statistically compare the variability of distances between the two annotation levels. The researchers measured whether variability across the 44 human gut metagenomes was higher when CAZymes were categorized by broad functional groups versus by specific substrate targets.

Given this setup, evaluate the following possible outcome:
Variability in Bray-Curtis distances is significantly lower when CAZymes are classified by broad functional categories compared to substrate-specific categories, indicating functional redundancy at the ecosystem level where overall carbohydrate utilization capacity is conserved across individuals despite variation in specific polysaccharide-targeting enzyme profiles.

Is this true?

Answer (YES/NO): YES